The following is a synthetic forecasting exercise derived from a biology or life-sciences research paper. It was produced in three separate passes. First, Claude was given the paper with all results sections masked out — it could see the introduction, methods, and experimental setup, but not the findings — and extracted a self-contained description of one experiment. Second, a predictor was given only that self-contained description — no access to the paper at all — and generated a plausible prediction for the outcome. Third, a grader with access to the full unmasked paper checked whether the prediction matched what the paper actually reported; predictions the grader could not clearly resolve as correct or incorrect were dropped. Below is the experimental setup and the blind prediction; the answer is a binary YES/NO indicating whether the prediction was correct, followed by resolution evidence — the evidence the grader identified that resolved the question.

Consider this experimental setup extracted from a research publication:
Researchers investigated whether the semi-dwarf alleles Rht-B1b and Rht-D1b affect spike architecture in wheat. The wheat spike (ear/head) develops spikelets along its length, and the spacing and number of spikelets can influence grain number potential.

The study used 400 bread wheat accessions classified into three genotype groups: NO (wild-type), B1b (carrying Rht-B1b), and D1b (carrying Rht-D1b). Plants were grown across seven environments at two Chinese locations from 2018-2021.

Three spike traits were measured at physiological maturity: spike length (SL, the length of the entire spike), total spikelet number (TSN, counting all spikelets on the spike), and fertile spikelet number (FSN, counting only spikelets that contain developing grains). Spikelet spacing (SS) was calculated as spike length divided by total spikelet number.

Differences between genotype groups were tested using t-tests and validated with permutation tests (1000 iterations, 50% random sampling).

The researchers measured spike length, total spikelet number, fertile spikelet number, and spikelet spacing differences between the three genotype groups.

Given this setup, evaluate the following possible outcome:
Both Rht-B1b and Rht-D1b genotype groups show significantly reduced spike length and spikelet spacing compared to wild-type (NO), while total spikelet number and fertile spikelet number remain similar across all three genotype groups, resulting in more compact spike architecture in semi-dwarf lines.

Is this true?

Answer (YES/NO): NO